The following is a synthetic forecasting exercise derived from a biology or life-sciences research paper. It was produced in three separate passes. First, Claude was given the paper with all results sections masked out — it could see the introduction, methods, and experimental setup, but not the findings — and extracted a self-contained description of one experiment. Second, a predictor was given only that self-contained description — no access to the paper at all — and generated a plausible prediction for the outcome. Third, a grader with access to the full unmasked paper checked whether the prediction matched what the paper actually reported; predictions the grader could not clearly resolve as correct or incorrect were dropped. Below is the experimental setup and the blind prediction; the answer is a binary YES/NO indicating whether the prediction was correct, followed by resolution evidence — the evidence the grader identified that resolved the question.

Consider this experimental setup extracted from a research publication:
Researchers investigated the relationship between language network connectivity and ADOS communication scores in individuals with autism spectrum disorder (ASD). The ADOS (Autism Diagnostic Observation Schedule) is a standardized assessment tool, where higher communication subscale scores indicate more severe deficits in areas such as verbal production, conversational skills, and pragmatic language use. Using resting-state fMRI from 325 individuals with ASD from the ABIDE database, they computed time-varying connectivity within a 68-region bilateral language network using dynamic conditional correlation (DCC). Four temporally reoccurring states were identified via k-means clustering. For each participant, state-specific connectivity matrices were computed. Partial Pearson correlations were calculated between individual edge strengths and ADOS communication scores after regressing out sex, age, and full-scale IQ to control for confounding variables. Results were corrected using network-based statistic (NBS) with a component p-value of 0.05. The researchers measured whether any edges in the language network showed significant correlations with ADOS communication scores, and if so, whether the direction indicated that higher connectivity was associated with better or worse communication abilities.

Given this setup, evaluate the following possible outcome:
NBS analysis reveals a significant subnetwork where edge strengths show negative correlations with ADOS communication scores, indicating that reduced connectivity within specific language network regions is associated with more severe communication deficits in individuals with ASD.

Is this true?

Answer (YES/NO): YES